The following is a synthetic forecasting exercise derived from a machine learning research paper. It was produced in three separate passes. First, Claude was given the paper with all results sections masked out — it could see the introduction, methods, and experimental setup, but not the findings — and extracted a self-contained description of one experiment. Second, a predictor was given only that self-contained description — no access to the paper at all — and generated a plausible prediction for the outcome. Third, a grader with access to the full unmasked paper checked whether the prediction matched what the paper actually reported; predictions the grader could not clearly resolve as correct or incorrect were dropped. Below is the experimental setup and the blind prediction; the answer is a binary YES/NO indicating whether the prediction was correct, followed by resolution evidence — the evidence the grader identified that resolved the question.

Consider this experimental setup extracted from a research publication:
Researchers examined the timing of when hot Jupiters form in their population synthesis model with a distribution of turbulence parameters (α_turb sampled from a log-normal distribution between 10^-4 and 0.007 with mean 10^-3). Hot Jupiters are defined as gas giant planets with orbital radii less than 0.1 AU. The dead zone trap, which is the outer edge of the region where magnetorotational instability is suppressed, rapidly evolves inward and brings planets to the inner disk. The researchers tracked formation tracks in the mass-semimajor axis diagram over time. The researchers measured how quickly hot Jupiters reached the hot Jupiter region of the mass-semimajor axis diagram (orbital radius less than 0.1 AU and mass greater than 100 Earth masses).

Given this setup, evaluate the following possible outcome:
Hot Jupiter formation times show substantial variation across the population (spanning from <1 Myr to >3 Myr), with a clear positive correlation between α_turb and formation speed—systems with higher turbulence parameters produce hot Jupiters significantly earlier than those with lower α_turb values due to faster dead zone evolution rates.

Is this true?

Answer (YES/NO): NO